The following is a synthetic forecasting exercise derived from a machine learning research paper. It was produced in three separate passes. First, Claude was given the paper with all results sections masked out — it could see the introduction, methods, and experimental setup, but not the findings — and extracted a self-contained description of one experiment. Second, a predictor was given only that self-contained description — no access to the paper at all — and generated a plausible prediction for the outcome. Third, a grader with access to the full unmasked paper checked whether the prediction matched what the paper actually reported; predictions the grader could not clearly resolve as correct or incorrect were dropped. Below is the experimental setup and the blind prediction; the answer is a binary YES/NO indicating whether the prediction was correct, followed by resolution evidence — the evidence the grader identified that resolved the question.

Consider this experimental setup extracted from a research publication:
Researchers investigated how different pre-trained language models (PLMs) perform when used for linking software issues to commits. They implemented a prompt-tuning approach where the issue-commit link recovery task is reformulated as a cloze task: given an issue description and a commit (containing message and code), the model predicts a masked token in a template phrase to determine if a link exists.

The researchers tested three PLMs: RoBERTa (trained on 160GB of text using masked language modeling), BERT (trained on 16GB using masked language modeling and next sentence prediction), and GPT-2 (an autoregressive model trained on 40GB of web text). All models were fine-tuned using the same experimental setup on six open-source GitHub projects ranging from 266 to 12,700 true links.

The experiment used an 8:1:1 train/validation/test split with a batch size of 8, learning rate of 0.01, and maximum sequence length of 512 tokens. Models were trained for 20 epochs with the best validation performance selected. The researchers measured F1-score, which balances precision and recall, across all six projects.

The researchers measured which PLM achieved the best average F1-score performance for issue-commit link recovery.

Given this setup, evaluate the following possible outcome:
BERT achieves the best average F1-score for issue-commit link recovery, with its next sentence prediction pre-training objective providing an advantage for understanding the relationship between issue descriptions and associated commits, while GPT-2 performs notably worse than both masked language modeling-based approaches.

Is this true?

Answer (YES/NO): NO